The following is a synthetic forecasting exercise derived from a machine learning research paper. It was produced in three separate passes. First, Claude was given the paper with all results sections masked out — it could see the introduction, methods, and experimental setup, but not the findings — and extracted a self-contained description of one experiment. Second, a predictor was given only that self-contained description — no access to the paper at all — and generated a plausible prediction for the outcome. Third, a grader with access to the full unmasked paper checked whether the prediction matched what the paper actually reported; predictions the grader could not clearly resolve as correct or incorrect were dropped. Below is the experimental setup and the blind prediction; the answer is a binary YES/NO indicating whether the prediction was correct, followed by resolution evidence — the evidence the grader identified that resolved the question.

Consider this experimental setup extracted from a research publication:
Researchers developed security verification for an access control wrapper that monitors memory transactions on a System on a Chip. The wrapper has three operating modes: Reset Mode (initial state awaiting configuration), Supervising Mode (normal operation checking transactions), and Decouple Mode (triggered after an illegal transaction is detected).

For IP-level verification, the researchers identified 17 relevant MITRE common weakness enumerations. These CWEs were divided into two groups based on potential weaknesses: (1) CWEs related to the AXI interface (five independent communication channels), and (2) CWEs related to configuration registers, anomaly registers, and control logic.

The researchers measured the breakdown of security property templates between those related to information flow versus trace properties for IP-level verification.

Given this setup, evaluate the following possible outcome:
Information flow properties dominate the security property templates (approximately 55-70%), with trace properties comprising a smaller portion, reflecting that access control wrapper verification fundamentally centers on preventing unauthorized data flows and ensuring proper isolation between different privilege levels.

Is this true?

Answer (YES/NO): YES